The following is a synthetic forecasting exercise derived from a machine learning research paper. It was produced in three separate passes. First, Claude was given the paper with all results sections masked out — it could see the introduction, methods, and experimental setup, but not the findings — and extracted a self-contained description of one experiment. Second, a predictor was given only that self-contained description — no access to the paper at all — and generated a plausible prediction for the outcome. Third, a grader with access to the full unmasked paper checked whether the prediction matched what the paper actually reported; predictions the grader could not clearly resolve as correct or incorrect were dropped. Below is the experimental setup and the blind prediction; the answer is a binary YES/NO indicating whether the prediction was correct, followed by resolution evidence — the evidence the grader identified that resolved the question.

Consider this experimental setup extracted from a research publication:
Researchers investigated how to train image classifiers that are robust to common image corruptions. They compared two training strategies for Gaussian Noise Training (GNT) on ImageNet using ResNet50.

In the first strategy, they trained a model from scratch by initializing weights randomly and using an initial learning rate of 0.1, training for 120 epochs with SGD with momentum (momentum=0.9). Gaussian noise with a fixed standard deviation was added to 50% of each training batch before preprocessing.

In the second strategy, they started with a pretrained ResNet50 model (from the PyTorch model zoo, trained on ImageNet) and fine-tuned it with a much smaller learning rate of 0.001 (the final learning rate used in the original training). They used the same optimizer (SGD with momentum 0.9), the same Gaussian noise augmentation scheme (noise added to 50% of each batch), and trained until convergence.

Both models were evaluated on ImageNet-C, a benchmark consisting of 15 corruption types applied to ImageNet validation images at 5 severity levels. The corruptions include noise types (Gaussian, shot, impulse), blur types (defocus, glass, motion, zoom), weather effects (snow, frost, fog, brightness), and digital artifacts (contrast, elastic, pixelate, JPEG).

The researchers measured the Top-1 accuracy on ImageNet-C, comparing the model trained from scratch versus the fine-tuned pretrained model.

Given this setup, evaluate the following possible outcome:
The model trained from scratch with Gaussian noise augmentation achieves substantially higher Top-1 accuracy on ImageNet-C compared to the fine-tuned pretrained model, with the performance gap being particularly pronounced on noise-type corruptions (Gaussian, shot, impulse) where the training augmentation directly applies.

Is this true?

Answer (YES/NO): NO